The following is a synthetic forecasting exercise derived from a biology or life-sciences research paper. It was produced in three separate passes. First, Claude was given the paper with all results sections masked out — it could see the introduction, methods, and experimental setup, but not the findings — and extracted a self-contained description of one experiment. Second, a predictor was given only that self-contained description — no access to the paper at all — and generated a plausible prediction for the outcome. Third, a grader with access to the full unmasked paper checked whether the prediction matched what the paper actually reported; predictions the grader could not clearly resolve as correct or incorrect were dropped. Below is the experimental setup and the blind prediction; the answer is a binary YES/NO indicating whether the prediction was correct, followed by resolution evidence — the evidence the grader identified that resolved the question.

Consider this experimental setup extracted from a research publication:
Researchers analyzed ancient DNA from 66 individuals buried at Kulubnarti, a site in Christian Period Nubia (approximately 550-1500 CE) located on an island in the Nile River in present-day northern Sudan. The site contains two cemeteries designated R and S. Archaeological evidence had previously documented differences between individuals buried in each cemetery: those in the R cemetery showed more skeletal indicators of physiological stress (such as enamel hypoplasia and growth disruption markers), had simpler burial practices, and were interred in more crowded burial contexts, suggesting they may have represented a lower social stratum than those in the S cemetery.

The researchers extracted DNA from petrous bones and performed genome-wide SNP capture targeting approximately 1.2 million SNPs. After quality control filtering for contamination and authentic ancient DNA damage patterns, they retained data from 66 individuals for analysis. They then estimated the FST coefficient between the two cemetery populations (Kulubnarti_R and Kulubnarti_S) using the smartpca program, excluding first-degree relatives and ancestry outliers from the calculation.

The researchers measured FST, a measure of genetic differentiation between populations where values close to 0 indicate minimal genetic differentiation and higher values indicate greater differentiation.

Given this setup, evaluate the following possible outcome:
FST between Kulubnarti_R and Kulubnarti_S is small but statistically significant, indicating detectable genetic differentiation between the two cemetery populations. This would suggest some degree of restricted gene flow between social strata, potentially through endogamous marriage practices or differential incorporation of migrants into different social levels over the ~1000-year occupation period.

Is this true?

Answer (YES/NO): NO